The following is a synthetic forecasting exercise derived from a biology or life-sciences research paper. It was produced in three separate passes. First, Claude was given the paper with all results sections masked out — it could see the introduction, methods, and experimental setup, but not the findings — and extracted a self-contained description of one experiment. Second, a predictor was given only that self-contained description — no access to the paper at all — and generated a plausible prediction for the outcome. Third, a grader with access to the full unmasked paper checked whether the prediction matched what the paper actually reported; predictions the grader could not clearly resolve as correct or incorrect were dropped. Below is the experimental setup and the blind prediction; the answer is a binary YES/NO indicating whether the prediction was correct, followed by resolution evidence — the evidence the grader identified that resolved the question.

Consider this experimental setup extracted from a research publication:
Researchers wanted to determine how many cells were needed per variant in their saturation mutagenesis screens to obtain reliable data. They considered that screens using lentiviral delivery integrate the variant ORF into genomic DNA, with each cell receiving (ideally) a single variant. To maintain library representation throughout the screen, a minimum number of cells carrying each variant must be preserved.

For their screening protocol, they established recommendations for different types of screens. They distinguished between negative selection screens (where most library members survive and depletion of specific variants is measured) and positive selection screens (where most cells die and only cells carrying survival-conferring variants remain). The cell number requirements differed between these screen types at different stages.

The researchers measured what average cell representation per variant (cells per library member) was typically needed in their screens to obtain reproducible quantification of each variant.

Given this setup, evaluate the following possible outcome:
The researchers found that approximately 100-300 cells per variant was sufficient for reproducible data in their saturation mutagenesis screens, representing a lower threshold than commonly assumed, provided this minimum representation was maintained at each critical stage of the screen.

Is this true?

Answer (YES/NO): NO